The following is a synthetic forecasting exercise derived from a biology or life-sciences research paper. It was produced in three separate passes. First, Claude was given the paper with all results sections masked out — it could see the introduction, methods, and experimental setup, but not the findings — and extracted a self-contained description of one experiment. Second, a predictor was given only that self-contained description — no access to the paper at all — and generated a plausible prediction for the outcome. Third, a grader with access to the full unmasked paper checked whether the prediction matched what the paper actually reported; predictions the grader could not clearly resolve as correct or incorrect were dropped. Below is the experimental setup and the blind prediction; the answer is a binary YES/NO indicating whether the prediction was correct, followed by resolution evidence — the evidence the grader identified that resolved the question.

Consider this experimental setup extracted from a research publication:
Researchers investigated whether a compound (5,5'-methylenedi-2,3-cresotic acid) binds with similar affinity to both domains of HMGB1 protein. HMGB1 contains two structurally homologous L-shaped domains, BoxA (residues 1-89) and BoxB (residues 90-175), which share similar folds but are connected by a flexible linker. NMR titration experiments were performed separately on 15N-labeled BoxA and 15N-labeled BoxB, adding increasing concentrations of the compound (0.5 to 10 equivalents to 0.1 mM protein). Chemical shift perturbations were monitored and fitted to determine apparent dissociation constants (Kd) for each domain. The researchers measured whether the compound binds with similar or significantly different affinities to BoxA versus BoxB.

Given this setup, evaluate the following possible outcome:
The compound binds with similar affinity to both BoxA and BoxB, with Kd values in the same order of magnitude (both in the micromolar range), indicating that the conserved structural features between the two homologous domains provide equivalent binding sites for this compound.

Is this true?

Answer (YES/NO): NO